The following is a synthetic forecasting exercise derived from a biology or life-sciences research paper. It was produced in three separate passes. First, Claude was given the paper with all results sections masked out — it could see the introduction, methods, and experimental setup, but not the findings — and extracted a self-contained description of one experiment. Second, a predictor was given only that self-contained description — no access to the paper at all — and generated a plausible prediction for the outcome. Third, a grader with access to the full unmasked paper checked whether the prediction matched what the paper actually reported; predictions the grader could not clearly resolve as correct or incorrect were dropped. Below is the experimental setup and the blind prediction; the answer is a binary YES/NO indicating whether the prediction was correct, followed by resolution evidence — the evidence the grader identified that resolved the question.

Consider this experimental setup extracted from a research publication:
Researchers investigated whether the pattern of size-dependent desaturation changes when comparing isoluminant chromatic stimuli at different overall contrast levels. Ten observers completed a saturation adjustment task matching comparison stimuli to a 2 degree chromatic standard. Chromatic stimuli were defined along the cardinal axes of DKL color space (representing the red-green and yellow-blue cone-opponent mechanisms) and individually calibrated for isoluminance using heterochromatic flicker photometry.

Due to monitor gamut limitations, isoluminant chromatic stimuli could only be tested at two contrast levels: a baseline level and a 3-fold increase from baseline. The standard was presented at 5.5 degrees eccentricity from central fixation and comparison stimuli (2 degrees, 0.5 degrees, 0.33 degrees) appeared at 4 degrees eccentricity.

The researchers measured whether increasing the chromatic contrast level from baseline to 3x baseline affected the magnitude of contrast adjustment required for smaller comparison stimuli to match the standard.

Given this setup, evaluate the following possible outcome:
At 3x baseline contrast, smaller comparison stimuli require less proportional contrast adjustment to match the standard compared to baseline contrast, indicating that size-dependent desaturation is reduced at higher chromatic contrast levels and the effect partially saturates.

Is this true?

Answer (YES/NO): YES